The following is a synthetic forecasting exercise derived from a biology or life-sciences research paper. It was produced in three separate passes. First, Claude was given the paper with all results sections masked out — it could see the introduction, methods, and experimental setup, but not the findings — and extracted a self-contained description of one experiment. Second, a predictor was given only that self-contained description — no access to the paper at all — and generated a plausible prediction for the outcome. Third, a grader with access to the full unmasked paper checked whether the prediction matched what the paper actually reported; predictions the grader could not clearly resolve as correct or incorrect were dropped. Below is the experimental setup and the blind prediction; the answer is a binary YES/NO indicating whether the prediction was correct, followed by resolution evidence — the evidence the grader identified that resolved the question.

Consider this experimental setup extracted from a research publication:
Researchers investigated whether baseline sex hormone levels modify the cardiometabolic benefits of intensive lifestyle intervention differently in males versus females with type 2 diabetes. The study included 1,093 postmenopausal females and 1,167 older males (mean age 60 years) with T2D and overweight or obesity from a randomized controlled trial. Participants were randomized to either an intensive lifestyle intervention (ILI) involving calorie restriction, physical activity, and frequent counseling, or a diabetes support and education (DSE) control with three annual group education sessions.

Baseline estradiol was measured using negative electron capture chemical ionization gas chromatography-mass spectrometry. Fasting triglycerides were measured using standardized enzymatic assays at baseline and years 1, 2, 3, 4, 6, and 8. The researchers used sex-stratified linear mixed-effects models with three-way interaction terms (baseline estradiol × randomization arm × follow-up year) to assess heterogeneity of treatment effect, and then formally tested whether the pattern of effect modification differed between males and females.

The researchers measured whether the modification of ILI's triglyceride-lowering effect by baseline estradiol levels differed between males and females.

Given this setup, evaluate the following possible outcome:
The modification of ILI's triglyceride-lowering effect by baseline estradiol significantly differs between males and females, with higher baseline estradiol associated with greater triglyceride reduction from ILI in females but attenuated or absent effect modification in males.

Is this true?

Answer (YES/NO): NO